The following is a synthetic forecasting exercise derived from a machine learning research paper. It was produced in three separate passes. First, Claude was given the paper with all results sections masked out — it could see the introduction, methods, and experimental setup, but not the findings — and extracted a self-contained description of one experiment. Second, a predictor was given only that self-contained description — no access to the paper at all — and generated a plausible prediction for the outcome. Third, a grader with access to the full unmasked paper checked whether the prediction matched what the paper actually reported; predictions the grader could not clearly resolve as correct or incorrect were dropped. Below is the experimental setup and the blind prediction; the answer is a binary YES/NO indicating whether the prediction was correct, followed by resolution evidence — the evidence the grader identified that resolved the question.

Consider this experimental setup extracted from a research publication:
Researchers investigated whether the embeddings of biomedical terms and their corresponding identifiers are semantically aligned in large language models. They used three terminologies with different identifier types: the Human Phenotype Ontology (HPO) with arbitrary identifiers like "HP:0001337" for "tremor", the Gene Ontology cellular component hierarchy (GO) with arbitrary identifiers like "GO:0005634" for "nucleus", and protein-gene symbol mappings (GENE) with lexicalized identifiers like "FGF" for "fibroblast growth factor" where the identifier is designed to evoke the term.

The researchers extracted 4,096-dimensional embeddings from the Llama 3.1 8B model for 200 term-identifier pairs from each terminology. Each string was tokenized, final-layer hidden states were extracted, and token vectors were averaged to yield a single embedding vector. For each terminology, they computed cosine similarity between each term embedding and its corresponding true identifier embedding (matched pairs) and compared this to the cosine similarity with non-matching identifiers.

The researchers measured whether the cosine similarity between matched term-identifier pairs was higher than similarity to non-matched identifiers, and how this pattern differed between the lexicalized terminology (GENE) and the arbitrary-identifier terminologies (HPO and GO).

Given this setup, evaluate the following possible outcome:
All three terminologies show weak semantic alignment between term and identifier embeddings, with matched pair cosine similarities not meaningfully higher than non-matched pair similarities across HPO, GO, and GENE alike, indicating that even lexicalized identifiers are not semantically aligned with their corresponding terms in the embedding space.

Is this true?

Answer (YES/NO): NO